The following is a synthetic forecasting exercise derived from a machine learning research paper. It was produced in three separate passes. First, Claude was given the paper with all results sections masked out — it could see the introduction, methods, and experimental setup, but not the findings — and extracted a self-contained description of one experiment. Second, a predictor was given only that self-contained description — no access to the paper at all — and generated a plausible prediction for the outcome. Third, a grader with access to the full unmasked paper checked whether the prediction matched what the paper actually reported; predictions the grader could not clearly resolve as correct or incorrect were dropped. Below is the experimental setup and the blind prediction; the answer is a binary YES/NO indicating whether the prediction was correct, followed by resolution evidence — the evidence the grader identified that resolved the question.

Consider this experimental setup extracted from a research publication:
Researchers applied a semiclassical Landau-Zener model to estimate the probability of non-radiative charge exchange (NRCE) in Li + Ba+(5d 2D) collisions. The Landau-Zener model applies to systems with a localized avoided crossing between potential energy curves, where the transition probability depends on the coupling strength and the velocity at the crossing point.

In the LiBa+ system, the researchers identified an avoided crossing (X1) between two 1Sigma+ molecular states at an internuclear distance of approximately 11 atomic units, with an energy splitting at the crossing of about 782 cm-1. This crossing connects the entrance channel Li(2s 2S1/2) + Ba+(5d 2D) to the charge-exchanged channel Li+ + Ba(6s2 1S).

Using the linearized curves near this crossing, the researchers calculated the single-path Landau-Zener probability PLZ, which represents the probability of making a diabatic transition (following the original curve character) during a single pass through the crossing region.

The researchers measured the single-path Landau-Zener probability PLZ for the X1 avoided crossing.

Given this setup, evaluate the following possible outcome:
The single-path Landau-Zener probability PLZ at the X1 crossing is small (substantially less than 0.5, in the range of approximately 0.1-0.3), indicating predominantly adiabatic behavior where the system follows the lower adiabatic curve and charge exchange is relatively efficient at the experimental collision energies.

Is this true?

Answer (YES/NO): NO